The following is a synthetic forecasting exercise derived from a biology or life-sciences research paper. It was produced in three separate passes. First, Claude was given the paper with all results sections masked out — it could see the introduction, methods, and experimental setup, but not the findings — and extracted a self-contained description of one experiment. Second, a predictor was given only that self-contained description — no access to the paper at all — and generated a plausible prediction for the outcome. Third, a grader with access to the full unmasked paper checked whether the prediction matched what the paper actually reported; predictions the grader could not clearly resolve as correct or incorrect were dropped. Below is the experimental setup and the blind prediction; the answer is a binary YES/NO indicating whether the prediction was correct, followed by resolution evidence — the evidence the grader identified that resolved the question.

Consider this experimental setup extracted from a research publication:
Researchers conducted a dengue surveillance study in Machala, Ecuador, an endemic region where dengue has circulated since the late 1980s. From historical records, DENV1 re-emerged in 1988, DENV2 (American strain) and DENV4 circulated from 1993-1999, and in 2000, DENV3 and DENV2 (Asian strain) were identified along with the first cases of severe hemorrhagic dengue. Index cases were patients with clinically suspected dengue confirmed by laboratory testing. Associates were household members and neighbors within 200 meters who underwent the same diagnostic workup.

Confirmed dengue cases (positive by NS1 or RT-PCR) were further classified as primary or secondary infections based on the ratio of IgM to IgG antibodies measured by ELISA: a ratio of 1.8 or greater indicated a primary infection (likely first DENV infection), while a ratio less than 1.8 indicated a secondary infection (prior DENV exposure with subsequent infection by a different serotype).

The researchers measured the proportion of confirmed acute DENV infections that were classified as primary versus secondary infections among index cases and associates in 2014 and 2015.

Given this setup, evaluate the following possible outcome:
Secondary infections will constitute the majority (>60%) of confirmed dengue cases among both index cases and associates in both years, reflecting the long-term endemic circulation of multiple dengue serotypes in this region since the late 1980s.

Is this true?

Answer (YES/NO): NO